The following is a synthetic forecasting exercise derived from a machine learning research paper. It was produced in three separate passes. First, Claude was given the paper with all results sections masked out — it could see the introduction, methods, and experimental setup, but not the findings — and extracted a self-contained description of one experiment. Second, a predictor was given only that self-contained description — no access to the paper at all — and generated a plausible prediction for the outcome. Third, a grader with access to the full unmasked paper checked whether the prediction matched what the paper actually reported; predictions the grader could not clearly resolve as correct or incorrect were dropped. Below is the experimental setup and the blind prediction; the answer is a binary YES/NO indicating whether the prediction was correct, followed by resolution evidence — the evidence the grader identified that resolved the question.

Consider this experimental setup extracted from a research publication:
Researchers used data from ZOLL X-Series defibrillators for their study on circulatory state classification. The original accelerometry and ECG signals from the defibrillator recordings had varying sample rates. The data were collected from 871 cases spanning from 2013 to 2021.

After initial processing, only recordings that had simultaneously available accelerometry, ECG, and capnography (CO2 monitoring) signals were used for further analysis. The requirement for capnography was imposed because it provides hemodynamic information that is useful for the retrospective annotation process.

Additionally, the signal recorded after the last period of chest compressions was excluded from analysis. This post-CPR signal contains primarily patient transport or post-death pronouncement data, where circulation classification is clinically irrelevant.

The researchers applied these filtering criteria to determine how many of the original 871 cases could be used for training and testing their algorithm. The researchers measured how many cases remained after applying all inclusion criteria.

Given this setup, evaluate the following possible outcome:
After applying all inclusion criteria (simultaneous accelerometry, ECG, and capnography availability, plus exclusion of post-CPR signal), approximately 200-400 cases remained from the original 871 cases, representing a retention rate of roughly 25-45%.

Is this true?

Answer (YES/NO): NO